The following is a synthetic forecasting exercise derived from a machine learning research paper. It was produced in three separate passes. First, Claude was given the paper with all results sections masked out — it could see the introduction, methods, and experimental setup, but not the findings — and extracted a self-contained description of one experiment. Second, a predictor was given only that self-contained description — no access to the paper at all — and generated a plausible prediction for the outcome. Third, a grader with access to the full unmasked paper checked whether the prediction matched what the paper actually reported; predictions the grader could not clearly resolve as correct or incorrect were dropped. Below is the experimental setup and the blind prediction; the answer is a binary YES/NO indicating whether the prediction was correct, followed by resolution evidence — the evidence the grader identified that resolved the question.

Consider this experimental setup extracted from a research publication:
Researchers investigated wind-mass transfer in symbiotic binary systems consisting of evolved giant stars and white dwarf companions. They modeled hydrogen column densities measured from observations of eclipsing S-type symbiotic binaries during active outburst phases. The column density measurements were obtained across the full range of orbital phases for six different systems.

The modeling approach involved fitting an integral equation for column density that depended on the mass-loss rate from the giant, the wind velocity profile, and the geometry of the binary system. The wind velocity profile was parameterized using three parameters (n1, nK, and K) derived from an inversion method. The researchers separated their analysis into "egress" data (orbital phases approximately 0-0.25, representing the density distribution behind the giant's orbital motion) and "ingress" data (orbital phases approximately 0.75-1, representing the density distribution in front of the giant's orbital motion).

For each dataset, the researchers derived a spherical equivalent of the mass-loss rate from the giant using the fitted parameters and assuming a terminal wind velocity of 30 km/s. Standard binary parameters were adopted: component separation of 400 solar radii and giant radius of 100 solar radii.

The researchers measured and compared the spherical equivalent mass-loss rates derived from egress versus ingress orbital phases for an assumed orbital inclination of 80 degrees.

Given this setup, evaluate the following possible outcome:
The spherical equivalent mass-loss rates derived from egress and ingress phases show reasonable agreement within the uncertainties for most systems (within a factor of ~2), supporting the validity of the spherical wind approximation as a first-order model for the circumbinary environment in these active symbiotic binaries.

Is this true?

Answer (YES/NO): NO